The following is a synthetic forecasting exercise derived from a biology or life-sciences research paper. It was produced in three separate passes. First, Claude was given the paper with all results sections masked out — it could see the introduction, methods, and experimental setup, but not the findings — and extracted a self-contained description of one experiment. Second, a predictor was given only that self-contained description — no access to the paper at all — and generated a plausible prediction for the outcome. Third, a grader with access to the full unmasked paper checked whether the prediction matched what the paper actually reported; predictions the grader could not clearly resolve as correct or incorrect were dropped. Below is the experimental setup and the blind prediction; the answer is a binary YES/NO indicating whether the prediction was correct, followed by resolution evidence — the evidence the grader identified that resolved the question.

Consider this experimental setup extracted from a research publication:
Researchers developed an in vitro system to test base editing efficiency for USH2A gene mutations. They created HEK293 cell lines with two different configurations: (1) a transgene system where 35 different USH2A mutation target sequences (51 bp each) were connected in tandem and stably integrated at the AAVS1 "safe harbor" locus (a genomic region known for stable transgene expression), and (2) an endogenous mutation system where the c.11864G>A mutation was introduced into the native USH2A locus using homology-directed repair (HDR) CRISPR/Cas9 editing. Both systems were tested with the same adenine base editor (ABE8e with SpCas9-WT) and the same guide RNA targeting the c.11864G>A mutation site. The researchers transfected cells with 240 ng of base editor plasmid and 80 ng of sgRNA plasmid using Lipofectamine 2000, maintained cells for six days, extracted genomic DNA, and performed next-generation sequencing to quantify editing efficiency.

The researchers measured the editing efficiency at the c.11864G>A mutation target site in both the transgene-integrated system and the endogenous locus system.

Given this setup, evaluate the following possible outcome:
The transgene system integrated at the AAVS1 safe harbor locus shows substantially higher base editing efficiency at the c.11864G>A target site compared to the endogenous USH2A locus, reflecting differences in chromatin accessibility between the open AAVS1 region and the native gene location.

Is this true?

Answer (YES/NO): NO